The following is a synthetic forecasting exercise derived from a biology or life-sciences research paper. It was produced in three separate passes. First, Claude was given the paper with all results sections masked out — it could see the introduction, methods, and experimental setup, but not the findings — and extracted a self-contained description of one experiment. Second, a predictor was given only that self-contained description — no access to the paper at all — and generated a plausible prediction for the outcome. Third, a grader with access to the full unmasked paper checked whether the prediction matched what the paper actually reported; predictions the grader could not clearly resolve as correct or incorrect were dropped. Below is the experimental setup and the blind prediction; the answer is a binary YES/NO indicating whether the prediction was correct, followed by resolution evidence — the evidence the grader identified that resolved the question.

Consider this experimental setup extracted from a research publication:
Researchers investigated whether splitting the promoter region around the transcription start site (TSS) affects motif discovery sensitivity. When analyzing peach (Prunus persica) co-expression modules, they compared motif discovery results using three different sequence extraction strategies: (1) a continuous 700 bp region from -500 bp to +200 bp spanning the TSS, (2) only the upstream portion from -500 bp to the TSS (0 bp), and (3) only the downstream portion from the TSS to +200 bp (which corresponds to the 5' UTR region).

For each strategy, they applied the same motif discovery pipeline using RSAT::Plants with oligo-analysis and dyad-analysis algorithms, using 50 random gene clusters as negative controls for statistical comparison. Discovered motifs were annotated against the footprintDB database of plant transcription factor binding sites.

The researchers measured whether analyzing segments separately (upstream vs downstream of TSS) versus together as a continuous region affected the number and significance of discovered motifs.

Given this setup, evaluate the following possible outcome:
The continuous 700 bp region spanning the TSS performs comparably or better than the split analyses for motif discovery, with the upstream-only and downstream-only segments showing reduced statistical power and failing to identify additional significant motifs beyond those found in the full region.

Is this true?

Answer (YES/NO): NO